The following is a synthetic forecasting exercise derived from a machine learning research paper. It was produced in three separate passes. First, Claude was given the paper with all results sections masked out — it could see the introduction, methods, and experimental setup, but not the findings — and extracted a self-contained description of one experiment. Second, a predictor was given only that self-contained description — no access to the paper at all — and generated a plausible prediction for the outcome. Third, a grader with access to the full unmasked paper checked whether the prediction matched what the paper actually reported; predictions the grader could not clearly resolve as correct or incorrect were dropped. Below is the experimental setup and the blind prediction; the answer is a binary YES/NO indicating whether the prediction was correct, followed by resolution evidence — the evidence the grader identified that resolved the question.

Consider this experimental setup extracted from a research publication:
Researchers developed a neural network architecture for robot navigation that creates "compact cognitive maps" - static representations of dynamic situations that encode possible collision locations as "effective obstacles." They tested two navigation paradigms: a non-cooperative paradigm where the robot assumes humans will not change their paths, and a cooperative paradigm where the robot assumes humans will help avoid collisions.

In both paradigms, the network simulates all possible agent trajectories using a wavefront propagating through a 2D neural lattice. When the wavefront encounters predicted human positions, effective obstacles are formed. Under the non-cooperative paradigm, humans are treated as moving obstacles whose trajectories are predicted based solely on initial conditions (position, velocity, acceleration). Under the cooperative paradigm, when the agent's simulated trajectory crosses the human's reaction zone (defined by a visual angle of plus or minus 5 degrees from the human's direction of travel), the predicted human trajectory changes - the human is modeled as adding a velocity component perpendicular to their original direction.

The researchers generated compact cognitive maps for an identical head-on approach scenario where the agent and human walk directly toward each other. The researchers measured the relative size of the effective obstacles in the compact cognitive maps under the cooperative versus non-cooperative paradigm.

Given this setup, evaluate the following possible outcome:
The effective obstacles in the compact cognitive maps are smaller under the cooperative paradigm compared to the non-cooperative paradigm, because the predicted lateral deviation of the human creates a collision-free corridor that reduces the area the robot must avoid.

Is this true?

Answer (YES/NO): YES